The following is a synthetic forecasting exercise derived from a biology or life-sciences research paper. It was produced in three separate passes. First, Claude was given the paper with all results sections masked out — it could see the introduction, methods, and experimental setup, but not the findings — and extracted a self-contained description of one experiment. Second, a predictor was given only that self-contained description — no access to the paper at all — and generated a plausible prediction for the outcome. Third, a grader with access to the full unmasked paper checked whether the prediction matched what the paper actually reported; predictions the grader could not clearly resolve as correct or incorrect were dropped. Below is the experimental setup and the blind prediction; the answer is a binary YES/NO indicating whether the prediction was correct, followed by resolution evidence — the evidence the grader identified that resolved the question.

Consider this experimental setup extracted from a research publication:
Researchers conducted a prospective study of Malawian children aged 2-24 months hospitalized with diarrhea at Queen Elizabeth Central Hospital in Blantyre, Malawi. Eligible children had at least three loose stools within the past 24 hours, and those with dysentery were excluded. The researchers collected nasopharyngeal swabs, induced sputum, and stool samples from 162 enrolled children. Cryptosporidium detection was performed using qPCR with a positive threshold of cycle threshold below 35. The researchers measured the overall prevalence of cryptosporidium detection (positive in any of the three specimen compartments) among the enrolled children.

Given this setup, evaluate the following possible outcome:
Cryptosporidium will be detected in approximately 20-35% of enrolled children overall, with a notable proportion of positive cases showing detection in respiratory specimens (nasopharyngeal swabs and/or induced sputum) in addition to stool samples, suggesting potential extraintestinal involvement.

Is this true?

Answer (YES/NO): YES